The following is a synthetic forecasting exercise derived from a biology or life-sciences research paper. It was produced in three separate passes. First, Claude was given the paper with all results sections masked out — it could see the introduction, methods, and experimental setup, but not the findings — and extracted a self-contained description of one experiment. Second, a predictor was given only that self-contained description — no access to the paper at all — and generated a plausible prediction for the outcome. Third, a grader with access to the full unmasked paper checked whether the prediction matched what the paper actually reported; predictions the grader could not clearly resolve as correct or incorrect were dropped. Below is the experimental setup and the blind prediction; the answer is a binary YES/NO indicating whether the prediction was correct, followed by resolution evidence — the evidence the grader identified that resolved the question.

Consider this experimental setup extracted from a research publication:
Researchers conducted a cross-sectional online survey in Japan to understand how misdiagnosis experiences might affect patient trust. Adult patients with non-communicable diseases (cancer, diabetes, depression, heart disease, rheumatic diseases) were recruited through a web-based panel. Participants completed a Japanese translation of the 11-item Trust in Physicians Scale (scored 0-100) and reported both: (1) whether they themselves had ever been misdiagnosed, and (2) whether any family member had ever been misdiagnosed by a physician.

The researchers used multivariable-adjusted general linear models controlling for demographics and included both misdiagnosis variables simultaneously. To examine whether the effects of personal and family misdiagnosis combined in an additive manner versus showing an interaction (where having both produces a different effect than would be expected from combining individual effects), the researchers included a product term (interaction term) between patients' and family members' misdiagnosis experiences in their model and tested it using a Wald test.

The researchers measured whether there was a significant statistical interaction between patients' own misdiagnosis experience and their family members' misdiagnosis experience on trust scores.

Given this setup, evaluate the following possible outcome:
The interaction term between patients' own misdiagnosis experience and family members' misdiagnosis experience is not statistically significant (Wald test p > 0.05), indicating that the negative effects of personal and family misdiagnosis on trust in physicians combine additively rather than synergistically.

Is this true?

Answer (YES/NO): YES